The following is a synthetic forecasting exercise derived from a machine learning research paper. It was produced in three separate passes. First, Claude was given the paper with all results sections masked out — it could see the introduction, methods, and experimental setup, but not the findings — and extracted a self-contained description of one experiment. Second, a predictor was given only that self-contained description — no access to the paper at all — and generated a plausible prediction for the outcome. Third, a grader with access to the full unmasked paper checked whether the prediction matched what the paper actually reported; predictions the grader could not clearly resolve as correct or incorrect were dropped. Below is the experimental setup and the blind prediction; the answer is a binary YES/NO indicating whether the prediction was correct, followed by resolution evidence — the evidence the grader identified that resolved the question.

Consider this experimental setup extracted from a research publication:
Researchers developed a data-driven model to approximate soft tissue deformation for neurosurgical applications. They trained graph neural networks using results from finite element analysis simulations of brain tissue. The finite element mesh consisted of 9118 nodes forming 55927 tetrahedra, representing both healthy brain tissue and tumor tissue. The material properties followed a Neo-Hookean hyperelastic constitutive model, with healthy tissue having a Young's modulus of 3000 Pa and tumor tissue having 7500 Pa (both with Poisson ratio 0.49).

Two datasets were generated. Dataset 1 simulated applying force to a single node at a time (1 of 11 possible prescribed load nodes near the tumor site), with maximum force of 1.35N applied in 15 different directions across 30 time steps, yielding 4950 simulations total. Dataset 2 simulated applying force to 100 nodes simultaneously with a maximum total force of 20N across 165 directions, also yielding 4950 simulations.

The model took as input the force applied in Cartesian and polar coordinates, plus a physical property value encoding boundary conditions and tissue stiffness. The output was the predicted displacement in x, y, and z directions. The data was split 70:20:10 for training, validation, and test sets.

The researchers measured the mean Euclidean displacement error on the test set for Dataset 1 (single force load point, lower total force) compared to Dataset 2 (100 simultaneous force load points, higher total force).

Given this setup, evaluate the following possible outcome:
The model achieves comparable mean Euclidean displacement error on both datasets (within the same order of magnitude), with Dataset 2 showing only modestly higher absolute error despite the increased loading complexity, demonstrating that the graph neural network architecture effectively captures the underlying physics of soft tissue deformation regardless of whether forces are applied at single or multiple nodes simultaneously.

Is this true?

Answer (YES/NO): YES